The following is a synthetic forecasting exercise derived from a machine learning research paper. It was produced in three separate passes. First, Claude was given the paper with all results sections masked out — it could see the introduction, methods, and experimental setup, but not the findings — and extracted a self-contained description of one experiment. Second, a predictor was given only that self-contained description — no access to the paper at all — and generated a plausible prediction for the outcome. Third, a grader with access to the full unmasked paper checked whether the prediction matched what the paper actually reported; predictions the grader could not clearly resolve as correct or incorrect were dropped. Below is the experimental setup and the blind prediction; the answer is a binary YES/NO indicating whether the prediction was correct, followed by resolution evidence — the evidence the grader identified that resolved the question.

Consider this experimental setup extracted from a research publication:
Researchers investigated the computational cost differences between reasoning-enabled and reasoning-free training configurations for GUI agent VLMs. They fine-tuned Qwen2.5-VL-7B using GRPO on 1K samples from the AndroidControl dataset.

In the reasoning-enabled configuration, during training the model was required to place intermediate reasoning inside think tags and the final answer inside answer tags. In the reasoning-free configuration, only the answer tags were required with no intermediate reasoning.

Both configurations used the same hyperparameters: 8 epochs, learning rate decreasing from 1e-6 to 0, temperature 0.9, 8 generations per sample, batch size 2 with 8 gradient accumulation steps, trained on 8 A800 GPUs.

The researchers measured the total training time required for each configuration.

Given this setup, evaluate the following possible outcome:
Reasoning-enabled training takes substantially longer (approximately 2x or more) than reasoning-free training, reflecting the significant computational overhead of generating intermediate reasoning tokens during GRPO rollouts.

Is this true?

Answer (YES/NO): NO